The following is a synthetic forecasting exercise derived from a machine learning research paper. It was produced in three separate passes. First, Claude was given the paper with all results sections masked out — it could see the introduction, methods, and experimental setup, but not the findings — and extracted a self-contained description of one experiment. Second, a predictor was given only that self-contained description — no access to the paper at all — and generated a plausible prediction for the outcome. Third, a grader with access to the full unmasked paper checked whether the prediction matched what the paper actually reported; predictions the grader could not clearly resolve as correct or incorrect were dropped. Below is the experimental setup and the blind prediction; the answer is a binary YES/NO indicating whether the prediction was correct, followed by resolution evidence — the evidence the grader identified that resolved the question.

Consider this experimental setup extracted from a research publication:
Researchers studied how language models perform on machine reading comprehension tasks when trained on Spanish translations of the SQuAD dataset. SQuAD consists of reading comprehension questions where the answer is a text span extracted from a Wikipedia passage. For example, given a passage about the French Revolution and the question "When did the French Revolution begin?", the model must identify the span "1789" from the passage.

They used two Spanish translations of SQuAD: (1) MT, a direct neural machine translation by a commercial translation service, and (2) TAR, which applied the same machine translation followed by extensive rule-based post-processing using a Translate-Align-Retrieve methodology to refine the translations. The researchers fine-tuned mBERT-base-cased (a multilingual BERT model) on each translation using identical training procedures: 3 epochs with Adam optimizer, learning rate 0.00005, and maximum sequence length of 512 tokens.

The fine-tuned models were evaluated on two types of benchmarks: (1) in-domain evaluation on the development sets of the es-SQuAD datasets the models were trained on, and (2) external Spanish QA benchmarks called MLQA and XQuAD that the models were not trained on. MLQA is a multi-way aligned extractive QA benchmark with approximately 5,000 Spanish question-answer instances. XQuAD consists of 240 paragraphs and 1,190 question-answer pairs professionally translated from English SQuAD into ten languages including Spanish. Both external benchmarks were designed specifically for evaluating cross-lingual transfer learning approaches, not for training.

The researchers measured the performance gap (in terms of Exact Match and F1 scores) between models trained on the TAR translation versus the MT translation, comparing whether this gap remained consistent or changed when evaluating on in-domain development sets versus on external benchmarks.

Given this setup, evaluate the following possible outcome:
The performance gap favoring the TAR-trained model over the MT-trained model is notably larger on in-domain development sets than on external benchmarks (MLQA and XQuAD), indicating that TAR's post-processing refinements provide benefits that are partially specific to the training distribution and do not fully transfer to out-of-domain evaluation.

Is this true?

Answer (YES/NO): YES